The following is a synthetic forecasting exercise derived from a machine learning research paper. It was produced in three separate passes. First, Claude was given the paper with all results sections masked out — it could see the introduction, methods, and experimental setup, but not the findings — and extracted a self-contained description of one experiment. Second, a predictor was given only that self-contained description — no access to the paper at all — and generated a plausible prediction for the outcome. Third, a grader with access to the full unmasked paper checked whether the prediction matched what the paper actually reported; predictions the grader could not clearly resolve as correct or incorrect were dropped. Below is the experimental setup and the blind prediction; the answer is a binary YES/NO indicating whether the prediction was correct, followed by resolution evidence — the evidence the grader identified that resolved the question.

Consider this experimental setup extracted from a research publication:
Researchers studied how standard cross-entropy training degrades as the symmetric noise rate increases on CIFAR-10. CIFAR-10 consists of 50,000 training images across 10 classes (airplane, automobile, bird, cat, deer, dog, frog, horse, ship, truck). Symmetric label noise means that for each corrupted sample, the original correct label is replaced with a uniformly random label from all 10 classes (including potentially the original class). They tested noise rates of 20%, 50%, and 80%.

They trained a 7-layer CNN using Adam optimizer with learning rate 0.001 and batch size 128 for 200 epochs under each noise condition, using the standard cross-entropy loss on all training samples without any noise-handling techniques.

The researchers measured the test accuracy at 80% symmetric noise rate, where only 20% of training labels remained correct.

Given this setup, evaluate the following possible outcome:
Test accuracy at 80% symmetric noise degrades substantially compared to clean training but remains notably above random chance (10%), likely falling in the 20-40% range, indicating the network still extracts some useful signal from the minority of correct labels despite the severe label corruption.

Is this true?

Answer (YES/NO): YES